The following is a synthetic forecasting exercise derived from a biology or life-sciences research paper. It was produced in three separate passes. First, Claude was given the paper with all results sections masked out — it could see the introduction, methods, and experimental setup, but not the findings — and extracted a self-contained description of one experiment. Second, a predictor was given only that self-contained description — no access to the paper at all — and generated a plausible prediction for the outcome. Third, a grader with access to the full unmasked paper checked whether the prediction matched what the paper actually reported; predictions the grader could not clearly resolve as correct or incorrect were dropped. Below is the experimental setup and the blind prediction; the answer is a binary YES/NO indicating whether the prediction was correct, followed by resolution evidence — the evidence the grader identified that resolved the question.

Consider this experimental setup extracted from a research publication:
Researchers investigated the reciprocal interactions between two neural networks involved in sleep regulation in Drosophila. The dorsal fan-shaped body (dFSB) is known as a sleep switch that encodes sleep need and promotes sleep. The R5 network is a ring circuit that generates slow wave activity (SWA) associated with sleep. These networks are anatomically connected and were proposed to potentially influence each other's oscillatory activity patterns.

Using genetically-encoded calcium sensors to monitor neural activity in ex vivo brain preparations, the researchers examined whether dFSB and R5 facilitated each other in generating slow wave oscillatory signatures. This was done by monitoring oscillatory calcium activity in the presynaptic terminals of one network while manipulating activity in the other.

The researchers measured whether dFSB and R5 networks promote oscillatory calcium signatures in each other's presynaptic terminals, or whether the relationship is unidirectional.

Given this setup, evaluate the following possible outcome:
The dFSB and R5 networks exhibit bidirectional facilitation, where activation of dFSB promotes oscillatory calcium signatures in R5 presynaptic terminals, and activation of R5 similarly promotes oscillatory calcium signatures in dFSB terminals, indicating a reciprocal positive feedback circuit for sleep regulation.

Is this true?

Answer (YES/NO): YES